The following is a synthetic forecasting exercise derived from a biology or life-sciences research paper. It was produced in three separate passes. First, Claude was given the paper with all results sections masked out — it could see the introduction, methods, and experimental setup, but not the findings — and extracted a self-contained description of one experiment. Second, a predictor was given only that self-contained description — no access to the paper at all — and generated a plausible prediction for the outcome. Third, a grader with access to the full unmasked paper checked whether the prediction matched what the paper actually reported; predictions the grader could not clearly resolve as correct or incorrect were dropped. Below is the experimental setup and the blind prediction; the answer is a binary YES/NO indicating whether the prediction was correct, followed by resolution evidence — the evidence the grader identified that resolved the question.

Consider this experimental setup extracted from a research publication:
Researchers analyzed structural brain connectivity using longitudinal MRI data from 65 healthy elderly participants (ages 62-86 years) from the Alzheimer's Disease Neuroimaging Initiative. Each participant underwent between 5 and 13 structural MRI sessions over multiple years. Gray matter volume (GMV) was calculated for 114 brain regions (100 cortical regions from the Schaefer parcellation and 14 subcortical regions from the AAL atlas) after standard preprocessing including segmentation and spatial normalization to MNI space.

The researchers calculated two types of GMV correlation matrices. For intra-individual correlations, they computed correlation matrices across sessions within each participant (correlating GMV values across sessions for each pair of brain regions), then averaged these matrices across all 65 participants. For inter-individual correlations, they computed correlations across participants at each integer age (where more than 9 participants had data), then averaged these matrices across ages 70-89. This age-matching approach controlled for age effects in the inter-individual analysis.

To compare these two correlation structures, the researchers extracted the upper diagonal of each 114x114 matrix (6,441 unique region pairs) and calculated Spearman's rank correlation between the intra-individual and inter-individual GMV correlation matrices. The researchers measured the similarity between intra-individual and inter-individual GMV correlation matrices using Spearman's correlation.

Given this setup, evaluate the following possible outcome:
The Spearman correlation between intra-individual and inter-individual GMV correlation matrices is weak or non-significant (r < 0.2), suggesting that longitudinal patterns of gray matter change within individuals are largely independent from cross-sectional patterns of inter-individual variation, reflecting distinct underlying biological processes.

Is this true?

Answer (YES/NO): NO